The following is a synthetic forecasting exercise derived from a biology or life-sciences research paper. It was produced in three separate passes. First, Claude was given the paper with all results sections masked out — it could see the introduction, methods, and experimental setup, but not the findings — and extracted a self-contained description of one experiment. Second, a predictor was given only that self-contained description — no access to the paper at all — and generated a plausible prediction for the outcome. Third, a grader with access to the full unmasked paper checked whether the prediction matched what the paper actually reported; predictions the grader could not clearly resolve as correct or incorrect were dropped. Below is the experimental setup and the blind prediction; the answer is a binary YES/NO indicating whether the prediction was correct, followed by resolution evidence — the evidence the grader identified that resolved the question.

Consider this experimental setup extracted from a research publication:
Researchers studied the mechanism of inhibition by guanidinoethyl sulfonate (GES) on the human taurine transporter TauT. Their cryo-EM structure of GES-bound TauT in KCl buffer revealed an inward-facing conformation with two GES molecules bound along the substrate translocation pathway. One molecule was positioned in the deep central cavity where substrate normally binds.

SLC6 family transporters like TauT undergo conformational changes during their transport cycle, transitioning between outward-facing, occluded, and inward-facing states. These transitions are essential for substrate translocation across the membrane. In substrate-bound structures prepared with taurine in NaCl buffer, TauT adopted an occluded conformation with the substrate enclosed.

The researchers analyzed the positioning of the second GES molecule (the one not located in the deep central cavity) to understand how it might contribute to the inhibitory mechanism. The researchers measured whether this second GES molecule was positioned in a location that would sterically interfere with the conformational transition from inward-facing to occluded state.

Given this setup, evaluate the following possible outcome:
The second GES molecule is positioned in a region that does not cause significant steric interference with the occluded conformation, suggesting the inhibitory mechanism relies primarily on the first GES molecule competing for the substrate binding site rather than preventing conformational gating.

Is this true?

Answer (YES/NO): NO